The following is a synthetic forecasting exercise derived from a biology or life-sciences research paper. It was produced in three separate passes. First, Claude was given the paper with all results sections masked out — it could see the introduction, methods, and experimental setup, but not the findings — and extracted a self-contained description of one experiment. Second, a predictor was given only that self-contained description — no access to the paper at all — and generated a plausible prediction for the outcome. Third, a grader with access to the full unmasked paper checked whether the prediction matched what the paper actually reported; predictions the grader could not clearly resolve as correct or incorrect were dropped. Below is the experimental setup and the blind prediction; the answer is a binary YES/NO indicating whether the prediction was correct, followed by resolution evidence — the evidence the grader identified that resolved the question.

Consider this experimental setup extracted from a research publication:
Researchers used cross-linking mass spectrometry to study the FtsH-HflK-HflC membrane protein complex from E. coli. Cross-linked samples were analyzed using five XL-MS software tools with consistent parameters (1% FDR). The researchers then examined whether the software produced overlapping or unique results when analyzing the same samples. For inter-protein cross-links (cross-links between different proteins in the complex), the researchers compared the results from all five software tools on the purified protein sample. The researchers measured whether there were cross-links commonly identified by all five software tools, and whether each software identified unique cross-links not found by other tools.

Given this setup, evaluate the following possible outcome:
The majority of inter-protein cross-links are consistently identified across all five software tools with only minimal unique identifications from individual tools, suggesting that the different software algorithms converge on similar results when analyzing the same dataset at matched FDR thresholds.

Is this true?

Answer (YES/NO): NO